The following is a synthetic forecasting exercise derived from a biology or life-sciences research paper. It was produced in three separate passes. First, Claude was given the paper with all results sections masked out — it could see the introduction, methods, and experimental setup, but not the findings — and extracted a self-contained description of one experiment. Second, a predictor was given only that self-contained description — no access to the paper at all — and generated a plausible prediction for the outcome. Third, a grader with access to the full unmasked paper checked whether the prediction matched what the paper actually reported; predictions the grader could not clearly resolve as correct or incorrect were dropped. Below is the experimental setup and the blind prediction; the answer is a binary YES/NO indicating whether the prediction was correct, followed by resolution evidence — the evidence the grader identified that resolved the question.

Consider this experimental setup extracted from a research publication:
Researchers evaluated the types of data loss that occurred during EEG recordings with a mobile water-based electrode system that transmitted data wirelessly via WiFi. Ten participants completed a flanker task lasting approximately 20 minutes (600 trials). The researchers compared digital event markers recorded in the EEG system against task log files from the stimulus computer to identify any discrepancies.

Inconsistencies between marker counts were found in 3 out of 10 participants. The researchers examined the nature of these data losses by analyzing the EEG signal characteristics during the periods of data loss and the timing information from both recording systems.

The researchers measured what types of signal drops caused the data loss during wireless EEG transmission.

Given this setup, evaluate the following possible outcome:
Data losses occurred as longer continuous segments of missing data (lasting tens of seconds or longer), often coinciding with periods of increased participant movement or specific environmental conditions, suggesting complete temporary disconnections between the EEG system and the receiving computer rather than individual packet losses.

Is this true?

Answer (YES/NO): NO